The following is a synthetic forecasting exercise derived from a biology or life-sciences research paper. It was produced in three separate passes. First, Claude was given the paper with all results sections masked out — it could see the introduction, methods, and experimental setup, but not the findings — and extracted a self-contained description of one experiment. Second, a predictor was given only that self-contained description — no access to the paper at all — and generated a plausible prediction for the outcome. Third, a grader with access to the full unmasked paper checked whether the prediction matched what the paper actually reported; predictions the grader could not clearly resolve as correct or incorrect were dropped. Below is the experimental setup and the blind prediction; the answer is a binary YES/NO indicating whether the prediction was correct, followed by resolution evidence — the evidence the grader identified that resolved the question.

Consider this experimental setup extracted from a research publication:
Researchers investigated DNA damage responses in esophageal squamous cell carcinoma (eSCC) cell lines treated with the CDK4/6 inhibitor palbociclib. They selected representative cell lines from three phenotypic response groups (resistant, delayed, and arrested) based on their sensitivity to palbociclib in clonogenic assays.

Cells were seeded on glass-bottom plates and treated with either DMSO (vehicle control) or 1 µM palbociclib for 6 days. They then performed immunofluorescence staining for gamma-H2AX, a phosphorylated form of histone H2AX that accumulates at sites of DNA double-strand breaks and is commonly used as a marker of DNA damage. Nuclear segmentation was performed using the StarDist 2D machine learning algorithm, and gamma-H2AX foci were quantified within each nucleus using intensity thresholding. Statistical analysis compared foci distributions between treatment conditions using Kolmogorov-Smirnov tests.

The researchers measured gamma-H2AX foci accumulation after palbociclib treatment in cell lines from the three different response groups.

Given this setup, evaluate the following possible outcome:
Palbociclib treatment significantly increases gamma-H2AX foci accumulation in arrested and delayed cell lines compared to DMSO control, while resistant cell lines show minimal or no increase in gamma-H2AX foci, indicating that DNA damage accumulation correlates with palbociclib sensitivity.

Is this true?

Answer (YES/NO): NO